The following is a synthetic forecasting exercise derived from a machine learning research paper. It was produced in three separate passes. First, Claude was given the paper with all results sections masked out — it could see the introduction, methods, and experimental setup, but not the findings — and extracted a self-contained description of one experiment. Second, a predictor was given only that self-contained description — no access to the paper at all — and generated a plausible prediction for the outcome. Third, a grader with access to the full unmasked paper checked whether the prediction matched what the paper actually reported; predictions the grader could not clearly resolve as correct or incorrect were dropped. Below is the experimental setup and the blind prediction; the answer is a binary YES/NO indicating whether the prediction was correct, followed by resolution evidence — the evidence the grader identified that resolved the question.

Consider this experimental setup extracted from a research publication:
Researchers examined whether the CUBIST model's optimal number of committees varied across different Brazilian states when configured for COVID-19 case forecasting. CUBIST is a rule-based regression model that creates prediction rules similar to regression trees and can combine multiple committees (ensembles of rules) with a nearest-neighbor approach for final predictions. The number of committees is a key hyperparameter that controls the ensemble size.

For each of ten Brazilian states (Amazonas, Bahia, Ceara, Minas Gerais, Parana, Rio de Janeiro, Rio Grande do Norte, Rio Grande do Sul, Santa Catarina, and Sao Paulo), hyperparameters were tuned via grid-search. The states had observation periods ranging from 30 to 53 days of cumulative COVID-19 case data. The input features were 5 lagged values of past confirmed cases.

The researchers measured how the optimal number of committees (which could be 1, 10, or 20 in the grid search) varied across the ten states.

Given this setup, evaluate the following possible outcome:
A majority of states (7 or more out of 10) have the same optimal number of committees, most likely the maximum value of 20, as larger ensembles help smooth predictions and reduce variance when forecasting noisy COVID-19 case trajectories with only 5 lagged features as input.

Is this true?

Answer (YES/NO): NO